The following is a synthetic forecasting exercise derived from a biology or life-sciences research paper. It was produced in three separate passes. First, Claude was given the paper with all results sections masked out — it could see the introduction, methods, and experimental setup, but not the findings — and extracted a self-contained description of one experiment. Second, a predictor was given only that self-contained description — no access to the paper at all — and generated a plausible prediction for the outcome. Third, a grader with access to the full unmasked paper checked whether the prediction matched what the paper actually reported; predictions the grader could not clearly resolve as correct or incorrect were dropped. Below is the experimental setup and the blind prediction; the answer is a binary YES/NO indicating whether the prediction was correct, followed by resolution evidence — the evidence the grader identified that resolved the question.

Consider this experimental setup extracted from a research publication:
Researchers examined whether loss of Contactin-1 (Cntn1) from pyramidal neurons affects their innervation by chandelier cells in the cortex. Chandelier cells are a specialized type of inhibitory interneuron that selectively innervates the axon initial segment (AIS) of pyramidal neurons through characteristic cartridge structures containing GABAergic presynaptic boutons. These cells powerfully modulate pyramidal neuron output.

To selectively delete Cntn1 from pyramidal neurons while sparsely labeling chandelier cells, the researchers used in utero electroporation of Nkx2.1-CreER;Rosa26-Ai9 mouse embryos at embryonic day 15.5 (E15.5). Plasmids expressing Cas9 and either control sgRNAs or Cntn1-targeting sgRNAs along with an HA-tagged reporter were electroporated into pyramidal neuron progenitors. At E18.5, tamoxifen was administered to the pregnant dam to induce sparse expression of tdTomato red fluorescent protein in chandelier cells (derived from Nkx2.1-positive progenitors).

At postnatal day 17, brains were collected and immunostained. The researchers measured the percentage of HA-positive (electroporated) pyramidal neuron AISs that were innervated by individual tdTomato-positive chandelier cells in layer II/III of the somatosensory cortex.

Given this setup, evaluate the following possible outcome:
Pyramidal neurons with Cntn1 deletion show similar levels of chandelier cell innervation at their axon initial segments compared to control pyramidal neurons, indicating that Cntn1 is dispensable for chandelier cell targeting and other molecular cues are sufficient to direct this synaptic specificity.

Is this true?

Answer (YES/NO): NO